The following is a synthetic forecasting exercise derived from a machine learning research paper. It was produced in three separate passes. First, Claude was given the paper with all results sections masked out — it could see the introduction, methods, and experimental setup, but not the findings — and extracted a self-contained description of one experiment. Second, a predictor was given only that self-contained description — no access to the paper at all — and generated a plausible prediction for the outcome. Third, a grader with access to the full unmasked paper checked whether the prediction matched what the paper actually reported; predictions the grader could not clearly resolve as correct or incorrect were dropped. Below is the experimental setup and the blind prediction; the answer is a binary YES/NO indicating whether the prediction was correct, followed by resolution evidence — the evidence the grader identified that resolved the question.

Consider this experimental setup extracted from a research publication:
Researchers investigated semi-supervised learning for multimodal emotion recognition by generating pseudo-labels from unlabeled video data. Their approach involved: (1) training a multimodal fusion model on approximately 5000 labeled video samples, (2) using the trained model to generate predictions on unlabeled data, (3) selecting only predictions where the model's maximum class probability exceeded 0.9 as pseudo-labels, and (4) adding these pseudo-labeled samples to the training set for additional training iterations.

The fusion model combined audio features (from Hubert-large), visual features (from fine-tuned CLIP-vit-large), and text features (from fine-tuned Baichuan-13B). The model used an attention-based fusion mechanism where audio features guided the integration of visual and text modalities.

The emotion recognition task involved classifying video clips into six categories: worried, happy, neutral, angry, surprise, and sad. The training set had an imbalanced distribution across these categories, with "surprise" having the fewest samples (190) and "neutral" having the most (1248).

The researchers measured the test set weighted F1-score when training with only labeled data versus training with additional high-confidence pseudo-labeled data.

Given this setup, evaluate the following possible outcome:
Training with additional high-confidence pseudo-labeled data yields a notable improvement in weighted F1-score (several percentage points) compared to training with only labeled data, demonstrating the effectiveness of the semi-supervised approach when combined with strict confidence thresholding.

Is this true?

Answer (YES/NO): NO